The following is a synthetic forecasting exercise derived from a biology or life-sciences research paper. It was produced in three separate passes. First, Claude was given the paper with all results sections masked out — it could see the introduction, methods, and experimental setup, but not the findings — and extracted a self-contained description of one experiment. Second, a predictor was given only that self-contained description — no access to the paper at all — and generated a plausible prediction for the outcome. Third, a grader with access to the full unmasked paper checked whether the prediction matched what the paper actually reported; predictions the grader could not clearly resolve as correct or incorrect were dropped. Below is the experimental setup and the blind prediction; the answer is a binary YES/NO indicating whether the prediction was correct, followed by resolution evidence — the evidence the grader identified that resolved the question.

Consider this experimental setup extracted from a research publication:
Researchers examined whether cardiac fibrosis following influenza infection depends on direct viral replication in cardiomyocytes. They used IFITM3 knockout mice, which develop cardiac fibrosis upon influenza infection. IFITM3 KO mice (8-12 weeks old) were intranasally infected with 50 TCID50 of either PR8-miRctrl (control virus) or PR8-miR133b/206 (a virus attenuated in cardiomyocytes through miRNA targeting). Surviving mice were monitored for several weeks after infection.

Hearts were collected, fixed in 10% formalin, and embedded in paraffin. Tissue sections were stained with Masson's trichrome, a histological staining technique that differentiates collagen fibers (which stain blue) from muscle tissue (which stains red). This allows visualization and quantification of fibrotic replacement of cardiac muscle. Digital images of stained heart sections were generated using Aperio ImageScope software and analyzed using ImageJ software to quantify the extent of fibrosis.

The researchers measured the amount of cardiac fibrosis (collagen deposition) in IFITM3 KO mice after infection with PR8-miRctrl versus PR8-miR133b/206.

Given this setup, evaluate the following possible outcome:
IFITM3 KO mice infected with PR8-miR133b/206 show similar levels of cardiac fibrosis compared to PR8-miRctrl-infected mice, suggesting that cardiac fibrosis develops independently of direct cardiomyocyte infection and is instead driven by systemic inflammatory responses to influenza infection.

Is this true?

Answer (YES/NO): NO